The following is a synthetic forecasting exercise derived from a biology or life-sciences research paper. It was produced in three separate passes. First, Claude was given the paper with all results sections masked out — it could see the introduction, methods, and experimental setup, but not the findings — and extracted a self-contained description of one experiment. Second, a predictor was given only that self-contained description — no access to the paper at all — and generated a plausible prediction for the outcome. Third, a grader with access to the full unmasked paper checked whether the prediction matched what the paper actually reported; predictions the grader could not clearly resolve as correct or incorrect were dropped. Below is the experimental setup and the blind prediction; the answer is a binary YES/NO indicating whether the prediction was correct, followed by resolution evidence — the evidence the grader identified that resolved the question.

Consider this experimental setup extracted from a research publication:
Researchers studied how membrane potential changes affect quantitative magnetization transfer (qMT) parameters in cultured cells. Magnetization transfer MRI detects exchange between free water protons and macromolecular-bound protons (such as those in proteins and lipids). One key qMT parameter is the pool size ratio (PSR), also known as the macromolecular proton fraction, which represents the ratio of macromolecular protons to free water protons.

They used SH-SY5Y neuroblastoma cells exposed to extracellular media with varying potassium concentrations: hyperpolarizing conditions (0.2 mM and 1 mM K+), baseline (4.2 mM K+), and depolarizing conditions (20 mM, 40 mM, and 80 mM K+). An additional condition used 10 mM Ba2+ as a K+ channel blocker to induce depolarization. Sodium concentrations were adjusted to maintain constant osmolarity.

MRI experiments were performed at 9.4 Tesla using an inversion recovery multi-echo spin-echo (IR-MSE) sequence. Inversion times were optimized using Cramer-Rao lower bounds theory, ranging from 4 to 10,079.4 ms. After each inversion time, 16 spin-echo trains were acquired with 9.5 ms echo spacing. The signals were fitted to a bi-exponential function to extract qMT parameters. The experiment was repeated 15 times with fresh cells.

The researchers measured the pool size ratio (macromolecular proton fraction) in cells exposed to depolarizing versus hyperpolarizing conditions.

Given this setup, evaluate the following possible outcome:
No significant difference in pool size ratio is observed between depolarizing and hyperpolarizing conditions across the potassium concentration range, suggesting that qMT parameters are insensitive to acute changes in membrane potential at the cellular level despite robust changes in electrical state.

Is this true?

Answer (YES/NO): NO